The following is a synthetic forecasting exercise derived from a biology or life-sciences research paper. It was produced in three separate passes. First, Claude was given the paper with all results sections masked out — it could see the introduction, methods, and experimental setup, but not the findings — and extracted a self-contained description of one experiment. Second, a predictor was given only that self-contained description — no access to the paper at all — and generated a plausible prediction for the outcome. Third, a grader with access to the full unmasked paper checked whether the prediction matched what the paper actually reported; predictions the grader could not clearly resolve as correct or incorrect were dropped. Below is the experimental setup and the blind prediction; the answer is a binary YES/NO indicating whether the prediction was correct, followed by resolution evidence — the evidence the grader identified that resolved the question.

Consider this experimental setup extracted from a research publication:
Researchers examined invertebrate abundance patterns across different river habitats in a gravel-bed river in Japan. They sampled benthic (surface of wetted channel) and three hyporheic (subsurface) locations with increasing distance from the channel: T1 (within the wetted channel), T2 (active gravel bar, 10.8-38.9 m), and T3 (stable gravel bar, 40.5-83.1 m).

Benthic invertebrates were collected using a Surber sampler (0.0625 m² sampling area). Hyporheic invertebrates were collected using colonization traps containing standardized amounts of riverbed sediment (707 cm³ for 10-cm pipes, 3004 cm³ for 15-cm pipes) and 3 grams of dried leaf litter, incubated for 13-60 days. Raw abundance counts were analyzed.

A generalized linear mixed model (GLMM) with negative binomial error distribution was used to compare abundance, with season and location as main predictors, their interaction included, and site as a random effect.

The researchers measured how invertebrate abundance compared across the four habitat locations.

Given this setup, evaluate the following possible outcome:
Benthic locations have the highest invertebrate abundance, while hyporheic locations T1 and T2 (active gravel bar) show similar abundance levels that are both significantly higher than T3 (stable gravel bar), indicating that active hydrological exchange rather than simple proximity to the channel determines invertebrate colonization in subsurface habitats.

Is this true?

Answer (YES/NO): NO